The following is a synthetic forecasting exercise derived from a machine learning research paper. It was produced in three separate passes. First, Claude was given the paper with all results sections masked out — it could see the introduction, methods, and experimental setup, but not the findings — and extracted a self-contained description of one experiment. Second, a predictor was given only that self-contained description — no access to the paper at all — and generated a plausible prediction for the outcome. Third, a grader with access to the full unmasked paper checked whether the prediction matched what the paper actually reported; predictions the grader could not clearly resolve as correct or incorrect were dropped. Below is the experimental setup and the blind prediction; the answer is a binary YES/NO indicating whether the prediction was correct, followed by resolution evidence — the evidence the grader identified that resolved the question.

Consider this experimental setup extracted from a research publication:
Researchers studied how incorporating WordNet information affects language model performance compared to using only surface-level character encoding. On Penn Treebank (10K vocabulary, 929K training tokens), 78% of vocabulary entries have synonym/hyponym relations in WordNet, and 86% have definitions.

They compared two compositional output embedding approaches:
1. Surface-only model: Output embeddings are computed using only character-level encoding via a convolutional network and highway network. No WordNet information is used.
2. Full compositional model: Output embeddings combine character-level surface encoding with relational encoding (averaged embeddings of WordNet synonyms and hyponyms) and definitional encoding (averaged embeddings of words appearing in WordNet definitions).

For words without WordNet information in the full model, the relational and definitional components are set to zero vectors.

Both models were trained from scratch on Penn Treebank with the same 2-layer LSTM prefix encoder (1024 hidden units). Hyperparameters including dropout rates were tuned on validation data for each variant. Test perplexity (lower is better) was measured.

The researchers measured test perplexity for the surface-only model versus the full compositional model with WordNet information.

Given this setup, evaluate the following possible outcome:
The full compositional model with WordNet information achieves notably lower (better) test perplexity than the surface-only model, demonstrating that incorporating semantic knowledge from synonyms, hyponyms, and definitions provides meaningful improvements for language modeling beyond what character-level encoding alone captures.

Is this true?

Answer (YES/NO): YES